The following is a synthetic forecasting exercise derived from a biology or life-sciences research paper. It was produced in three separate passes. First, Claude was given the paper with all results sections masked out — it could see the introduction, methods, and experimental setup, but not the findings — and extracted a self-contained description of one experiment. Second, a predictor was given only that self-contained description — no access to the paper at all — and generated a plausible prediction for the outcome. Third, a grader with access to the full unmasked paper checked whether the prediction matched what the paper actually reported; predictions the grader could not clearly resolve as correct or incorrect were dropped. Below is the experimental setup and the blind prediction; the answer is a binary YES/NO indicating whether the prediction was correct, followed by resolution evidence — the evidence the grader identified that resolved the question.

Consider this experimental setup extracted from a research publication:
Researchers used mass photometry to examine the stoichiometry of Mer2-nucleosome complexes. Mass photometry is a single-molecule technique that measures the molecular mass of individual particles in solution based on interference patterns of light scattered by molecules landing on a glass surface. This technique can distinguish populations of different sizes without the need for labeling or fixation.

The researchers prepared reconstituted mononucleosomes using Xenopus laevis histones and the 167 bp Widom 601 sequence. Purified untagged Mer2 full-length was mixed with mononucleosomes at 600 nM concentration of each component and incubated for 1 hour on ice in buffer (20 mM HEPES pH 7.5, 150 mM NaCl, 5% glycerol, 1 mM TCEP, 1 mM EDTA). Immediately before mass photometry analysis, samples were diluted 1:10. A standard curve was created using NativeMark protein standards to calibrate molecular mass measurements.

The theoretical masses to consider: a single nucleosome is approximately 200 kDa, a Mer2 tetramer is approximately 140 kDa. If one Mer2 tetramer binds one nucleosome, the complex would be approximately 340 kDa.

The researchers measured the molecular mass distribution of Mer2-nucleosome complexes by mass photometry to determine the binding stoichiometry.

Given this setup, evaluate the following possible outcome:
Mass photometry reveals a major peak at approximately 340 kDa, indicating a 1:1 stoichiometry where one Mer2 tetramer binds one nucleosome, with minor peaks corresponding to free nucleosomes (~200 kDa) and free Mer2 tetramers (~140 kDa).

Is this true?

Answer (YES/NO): NO